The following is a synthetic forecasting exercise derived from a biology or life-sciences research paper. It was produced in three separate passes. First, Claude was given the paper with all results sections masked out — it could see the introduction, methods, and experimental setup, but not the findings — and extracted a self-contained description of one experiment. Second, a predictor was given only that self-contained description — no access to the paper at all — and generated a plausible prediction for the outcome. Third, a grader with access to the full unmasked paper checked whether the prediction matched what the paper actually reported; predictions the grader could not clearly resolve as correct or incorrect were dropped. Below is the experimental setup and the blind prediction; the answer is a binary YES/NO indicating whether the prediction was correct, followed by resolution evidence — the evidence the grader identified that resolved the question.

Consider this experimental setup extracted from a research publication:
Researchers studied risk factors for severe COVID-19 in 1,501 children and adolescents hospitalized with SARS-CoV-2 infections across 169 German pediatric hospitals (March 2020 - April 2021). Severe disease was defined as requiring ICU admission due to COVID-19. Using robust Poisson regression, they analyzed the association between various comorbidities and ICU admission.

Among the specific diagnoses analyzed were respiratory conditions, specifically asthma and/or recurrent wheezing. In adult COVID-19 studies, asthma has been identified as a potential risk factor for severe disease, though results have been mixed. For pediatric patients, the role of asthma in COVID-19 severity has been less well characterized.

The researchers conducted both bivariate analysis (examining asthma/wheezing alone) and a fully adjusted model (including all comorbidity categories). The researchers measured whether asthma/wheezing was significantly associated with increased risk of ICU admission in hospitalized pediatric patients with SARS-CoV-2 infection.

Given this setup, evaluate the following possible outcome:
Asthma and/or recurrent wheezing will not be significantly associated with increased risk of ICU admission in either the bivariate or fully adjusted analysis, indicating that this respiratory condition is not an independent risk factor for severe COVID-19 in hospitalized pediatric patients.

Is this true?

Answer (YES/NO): YES